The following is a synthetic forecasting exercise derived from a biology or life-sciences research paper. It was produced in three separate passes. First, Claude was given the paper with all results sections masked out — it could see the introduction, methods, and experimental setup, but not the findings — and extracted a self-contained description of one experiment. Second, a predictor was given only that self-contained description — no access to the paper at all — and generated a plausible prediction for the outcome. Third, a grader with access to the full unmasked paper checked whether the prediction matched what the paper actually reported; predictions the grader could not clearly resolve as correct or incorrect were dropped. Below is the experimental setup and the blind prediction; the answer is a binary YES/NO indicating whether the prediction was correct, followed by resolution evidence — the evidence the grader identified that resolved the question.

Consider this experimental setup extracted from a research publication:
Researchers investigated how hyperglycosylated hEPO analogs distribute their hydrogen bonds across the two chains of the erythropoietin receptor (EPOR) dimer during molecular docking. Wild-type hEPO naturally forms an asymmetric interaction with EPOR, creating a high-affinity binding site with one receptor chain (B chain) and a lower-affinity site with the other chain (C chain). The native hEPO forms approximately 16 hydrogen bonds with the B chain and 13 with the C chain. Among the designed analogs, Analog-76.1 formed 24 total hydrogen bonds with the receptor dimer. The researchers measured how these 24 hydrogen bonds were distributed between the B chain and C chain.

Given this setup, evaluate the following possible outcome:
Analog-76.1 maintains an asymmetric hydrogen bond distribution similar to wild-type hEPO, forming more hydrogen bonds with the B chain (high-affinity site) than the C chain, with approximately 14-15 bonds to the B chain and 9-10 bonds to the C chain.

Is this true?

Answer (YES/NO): NO